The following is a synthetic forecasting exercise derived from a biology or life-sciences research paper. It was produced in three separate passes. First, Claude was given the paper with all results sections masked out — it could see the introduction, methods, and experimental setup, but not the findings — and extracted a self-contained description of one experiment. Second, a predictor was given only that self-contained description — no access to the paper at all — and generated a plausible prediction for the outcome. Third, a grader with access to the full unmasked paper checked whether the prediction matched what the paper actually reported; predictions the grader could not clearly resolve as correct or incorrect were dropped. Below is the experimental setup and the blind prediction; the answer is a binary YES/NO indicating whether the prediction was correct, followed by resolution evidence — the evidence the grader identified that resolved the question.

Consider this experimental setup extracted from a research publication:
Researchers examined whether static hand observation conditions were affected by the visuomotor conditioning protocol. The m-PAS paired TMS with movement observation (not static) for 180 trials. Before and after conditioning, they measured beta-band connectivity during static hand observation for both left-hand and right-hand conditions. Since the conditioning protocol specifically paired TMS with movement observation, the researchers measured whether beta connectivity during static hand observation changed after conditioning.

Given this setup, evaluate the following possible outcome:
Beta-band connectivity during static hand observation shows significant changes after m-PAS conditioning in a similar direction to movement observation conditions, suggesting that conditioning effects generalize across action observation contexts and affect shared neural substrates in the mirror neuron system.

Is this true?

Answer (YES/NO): NO